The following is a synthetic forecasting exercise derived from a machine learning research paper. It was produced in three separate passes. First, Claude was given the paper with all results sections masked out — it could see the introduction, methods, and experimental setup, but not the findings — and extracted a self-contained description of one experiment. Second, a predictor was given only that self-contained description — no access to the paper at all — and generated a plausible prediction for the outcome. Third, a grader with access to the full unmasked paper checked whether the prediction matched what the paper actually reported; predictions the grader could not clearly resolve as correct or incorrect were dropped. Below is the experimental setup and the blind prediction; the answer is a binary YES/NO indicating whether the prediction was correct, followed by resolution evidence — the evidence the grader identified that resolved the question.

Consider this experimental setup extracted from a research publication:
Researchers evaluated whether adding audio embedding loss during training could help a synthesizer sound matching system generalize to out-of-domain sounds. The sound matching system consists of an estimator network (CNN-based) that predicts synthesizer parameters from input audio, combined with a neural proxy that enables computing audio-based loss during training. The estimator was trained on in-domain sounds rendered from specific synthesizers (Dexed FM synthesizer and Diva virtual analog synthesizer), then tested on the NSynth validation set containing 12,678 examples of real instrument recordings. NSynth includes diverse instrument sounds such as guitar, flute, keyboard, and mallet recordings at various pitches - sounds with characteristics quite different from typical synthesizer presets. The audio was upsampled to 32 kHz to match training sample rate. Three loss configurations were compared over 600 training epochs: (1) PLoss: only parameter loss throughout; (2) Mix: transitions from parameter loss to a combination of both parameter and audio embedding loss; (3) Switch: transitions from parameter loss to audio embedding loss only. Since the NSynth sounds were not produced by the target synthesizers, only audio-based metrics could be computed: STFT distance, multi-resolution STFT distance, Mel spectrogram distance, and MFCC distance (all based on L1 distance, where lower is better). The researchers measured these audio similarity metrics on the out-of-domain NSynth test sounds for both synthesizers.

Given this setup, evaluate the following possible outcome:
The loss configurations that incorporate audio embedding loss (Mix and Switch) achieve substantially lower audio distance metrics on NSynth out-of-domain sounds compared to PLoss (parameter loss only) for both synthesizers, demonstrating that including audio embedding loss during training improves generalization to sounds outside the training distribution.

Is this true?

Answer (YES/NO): YES